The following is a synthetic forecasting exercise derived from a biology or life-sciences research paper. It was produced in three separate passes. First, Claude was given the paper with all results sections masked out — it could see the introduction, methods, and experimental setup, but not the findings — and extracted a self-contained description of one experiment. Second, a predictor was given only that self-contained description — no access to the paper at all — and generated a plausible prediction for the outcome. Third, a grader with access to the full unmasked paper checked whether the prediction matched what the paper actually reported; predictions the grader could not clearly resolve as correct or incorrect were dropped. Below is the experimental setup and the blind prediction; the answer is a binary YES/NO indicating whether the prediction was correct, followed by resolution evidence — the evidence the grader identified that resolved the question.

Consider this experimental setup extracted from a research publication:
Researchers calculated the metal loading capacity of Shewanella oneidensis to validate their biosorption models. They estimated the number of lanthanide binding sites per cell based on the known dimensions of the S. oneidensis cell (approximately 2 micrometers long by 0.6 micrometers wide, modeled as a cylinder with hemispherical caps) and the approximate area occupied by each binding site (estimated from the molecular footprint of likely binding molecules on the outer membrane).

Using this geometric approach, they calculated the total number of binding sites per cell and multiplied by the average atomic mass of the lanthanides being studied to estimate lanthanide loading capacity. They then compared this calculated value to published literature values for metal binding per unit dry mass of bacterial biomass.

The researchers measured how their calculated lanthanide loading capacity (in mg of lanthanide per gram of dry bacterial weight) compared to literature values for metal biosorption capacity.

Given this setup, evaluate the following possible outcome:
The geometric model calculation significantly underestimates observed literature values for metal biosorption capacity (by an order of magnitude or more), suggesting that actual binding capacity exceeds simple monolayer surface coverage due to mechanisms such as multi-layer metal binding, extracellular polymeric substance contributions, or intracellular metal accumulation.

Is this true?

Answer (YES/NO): NO